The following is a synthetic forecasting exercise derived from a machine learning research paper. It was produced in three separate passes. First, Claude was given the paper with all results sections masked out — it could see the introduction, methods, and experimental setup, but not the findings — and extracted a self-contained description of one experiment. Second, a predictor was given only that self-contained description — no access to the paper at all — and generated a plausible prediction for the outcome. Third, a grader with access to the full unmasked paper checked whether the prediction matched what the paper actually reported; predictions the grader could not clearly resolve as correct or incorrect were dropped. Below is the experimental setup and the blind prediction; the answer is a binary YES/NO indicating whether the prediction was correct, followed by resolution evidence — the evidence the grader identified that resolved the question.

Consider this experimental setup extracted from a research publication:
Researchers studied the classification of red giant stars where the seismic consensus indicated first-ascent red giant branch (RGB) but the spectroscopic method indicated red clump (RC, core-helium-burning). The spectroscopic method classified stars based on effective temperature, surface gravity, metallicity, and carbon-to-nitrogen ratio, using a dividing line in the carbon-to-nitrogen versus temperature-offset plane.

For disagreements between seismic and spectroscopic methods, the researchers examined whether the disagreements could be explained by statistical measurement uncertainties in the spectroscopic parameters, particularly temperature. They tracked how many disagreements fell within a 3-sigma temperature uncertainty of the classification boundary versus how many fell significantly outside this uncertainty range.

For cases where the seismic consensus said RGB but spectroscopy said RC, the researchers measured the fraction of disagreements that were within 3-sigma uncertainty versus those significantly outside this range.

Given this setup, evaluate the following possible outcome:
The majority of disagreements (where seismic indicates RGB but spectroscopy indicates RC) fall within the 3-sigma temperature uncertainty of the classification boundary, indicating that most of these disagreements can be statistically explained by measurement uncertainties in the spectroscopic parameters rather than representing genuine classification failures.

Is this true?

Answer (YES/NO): YES